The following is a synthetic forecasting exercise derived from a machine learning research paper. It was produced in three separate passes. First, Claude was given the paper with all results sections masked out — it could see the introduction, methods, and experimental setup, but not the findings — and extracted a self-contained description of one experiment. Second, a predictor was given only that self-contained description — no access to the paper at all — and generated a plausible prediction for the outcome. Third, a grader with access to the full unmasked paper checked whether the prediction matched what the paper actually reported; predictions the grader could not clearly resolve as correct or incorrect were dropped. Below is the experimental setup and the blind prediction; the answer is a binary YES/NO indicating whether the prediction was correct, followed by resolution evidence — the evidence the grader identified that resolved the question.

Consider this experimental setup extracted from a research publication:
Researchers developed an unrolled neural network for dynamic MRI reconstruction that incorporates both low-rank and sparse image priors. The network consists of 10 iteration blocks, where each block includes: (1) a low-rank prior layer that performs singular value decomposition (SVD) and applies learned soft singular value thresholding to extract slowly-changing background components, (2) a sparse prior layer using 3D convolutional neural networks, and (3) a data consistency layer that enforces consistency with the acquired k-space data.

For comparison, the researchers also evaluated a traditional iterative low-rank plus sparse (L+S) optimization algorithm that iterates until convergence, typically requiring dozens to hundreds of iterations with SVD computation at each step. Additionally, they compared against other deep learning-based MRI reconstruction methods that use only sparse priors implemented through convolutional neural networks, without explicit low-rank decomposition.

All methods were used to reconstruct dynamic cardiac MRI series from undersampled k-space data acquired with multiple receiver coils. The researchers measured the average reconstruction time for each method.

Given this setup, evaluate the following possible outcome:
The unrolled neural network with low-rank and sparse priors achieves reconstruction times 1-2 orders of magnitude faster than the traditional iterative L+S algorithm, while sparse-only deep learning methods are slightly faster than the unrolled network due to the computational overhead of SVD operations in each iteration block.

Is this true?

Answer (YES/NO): NO